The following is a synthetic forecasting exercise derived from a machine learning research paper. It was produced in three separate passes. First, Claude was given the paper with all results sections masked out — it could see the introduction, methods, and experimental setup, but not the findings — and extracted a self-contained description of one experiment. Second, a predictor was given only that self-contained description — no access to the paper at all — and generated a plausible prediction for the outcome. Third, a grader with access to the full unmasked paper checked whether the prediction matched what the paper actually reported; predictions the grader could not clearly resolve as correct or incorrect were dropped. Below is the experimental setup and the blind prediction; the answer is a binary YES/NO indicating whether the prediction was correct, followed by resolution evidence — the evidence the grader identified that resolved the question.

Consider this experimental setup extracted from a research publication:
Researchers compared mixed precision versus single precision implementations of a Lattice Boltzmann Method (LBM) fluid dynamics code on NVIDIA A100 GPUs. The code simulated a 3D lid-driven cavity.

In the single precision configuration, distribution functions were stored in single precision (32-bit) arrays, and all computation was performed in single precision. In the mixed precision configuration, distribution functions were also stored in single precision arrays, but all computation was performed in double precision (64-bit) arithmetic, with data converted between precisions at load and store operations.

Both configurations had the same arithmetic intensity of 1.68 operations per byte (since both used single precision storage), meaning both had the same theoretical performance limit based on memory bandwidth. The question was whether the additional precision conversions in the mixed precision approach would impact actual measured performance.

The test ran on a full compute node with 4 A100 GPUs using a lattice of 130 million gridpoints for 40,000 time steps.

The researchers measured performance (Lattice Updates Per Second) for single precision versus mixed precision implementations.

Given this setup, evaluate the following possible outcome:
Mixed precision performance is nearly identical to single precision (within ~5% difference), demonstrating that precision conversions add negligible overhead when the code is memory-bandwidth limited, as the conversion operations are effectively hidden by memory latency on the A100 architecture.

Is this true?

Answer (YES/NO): YES